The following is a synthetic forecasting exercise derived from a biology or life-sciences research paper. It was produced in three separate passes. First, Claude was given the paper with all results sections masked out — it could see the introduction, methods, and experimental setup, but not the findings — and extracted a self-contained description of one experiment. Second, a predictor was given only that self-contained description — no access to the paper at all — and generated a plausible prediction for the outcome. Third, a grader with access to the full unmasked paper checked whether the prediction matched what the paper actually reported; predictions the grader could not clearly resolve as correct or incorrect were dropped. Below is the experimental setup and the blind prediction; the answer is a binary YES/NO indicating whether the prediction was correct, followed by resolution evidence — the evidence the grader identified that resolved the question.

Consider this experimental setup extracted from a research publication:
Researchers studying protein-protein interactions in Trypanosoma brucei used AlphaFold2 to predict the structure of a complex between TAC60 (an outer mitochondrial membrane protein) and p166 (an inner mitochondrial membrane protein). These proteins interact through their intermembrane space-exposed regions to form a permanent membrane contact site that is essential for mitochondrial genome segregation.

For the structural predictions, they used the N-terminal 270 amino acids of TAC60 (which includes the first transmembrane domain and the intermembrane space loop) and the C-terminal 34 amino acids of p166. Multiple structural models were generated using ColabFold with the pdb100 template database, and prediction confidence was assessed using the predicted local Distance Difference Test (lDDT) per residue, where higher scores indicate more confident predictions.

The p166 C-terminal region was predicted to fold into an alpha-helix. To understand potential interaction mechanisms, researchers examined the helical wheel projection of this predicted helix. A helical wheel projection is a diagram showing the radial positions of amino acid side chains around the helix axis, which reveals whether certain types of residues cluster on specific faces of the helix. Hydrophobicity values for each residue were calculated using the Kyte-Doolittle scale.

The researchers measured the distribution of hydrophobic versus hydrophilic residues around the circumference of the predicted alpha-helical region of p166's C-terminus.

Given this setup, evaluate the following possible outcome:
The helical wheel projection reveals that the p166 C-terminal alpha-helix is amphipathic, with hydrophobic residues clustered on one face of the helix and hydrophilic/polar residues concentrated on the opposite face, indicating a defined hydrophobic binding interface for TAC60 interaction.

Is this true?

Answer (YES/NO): YES